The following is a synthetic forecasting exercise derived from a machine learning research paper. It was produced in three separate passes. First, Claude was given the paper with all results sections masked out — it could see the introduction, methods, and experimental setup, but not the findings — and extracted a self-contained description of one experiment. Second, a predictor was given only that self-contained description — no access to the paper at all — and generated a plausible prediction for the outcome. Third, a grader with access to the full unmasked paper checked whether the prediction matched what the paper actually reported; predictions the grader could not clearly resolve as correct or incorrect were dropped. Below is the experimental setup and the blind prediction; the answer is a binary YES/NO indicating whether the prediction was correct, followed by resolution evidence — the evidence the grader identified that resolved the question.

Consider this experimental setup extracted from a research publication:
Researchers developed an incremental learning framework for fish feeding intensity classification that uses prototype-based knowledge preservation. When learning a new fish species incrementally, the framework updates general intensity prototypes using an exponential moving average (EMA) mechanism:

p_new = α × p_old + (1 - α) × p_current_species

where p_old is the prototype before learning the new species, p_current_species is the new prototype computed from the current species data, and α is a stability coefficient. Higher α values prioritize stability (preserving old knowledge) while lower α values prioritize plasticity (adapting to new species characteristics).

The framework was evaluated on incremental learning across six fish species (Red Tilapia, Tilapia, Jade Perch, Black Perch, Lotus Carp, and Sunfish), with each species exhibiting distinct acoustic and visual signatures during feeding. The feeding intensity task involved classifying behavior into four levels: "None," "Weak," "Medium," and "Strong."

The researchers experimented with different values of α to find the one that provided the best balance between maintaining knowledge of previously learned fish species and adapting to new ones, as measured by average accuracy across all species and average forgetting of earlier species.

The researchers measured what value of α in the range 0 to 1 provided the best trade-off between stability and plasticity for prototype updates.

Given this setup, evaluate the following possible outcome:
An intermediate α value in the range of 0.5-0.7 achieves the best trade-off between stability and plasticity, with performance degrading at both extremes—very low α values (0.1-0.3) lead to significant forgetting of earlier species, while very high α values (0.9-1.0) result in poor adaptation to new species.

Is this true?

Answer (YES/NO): NO